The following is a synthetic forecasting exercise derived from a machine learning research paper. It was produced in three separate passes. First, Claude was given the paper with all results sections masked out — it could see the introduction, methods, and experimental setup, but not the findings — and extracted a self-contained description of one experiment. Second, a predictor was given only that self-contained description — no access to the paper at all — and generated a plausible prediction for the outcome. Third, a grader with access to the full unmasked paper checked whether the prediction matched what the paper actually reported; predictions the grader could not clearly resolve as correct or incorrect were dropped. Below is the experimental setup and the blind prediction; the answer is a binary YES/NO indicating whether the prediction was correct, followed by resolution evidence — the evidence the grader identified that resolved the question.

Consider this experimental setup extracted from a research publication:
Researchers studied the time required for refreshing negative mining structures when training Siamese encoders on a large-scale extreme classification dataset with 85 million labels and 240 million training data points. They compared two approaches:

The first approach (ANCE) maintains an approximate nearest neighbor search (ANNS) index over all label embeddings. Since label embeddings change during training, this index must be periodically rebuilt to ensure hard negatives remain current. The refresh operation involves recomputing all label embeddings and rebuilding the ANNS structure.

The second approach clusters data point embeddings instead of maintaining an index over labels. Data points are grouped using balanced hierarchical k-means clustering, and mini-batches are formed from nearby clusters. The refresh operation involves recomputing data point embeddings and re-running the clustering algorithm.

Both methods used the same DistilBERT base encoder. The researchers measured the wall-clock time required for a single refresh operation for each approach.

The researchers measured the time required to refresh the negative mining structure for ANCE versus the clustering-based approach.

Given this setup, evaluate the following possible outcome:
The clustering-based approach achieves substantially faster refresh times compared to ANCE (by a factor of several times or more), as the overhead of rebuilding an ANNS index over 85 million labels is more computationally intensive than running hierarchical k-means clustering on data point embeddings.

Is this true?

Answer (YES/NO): YES